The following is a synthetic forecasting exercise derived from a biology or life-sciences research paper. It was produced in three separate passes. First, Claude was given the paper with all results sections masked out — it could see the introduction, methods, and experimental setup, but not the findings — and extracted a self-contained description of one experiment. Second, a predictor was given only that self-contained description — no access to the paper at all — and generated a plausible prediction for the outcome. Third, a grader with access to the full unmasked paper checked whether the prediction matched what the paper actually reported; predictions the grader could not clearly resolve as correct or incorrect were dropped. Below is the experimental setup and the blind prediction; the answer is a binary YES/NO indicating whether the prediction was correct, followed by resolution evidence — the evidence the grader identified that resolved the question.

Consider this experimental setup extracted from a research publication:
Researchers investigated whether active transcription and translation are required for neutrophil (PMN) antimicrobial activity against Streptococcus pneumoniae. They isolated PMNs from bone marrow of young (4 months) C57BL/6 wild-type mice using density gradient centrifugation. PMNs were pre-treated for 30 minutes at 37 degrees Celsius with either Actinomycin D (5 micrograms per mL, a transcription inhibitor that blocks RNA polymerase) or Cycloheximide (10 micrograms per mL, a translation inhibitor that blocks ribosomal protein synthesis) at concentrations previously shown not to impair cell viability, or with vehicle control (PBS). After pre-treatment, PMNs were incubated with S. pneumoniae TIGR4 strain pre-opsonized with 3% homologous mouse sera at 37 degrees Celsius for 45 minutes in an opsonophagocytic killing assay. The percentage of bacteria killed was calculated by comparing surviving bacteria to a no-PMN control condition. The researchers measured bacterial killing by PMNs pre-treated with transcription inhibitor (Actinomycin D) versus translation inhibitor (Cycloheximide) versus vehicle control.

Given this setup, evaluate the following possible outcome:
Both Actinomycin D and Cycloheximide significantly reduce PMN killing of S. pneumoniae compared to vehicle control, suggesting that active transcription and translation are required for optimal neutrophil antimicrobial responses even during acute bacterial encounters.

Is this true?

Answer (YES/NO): YES